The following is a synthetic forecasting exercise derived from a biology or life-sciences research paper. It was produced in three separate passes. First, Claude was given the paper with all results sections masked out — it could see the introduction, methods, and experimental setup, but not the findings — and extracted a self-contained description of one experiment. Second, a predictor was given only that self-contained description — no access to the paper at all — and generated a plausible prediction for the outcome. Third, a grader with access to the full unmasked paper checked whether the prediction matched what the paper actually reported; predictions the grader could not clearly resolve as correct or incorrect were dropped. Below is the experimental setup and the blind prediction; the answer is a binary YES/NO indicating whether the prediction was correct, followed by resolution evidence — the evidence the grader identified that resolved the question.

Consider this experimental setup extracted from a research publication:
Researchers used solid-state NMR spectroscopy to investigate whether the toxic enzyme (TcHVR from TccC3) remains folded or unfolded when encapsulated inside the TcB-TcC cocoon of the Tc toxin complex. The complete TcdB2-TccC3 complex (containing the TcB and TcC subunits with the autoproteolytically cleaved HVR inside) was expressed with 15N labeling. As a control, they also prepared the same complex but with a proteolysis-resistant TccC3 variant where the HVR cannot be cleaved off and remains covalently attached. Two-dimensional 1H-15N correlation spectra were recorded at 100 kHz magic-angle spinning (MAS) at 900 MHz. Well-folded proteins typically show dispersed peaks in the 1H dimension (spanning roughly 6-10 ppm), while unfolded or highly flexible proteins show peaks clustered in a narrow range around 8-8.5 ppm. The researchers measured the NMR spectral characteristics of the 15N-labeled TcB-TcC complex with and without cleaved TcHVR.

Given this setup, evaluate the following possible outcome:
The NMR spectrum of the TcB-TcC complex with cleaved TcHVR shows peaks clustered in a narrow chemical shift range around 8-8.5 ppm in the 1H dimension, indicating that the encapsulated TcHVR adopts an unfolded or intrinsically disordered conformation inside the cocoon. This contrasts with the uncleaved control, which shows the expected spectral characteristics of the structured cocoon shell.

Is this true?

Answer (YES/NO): NO